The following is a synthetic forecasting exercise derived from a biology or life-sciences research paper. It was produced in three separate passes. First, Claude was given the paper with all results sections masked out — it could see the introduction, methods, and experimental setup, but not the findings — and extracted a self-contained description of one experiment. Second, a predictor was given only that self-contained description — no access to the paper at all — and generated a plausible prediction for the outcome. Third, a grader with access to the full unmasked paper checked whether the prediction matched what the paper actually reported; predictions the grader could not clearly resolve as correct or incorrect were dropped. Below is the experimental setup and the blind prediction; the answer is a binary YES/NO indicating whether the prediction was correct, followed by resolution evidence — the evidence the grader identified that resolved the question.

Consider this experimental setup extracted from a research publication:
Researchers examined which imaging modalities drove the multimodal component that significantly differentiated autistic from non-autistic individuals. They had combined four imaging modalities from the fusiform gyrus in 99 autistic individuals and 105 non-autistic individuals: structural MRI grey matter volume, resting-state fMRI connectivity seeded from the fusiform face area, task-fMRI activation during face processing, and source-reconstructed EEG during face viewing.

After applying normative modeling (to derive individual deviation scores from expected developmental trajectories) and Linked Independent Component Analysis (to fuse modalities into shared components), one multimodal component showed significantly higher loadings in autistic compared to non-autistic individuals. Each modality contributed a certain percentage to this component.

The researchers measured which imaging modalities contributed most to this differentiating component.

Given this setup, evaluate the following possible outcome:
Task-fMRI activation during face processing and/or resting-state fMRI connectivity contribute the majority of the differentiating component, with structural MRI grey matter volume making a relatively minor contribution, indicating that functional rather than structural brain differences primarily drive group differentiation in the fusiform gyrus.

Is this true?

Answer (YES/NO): YES